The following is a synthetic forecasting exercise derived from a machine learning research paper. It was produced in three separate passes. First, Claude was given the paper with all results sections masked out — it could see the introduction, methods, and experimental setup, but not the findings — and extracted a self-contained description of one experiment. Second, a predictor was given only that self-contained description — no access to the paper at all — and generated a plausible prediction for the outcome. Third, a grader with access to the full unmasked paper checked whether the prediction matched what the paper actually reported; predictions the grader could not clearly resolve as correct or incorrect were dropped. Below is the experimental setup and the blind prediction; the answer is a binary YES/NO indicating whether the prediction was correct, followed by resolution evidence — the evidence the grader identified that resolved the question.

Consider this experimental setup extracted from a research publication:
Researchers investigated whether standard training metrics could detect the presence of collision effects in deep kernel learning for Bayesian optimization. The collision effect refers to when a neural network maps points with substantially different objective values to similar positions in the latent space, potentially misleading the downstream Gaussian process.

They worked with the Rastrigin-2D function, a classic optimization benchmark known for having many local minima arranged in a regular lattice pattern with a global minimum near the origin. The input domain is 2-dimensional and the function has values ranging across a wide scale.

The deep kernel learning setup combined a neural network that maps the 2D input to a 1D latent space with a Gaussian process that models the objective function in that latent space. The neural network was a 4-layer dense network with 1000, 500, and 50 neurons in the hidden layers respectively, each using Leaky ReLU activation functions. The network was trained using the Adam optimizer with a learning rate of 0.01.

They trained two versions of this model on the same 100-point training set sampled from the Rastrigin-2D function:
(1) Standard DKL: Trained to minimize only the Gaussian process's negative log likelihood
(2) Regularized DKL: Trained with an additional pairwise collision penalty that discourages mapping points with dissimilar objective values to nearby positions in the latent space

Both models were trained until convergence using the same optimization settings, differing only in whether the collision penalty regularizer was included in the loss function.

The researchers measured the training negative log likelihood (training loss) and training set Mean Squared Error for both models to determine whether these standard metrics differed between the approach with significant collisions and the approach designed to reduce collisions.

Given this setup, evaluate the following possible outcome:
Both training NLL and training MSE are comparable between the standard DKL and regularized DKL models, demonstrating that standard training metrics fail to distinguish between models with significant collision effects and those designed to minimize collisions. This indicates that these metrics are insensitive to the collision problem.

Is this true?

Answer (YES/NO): YES